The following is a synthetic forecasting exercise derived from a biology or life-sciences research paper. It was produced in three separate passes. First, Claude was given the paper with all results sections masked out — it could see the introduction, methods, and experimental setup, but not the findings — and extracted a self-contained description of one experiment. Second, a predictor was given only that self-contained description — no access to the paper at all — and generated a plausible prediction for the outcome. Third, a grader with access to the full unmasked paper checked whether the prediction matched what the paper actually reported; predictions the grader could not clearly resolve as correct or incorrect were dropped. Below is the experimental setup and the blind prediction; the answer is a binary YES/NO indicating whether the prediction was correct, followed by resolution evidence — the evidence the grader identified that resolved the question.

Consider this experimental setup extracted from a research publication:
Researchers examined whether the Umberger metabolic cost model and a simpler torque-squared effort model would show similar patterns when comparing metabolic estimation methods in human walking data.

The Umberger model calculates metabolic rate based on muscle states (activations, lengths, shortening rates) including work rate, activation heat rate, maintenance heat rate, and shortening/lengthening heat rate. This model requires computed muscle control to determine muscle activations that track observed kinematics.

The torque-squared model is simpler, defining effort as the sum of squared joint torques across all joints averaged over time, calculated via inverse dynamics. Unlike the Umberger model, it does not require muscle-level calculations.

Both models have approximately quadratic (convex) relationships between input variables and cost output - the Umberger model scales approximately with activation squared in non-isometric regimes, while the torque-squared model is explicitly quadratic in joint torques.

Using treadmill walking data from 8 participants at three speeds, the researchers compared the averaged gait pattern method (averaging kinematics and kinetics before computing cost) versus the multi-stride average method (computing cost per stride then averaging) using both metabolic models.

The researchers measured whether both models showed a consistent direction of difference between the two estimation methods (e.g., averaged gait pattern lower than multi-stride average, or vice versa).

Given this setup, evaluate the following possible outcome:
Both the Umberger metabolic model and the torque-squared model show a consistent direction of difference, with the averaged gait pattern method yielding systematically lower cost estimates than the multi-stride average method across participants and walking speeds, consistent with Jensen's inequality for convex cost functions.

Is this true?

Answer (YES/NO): YES